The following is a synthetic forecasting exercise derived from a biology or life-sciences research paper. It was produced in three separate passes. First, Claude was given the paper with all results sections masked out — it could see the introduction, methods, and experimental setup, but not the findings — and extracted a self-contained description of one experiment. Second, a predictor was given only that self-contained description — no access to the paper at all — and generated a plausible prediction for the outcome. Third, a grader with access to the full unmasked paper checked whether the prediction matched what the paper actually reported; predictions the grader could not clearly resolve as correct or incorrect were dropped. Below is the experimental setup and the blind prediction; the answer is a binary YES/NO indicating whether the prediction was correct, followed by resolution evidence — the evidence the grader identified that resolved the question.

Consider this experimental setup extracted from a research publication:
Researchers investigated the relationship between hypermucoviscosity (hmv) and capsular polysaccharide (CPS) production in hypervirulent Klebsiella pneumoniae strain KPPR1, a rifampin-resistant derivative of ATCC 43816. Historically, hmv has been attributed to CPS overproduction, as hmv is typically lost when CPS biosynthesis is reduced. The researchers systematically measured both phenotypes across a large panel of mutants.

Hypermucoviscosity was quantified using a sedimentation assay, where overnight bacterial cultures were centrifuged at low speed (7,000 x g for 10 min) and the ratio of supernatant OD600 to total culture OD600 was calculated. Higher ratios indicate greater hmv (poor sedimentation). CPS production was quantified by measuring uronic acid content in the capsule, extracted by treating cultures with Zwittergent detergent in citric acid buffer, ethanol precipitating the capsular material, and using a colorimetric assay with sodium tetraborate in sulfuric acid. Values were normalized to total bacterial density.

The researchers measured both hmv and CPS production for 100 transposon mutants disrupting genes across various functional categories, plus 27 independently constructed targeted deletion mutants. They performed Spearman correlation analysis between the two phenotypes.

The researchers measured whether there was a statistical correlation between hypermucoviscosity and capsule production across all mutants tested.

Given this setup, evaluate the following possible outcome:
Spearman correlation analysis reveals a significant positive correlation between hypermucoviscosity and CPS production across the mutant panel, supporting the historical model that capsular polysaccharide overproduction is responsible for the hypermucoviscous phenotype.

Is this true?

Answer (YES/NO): YES